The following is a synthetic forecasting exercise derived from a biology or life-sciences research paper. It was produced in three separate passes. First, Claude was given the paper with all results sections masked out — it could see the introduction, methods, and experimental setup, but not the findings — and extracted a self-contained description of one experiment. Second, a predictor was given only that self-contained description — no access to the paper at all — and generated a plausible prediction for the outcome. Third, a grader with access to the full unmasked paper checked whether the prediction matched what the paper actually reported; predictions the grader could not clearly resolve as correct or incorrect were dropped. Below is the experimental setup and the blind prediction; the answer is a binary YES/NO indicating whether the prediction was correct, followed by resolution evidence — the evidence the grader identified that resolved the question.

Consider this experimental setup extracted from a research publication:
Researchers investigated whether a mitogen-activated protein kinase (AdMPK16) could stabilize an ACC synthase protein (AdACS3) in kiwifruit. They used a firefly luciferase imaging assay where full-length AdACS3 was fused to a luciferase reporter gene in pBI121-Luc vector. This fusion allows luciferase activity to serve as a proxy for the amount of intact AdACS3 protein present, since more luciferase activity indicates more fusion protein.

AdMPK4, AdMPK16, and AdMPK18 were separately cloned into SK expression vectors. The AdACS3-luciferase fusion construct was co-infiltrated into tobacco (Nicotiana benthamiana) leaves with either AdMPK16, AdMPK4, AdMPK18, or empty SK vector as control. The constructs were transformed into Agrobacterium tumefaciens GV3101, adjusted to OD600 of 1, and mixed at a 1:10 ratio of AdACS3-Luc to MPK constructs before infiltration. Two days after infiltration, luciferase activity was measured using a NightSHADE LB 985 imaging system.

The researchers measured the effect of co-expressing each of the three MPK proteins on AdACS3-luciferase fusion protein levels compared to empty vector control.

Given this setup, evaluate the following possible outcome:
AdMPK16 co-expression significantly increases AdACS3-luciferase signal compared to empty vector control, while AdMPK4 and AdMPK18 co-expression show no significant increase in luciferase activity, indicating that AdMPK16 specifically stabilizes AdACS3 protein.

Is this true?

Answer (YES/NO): YES